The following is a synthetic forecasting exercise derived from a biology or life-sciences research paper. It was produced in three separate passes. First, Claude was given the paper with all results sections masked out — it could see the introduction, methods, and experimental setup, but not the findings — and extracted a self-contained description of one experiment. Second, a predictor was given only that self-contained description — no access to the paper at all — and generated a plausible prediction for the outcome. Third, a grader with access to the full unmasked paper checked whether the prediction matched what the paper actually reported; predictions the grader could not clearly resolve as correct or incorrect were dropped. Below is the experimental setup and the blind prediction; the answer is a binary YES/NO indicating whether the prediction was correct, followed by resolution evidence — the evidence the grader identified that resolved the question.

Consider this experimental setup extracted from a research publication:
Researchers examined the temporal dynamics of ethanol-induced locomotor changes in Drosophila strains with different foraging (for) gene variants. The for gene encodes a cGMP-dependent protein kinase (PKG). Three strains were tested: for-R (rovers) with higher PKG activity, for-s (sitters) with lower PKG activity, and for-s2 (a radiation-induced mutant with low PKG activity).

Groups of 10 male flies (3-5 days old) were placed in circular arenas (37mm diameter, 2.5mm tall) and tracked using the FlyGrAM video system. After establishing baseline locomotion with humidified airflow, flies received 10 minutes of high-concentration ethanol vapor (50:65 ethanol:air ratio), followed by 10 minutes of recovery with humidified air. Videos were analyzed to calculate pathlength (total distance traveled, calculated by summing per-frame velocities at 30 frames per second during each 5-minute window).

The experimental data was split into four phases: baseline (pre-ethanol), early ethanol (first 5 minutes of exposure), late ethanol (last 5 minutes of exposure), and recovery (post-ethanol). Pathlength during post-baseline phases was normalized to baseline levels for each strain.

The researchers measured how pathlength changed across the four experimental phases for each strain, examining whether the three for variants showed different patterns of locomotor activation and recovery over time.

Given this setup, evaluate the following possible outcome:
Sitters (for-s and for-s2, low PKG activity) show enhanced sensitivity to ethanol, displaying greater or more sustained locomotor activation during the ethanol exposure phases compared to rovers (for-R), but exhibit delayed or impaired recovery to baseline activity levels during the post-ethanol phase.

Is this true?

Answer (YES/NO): YES